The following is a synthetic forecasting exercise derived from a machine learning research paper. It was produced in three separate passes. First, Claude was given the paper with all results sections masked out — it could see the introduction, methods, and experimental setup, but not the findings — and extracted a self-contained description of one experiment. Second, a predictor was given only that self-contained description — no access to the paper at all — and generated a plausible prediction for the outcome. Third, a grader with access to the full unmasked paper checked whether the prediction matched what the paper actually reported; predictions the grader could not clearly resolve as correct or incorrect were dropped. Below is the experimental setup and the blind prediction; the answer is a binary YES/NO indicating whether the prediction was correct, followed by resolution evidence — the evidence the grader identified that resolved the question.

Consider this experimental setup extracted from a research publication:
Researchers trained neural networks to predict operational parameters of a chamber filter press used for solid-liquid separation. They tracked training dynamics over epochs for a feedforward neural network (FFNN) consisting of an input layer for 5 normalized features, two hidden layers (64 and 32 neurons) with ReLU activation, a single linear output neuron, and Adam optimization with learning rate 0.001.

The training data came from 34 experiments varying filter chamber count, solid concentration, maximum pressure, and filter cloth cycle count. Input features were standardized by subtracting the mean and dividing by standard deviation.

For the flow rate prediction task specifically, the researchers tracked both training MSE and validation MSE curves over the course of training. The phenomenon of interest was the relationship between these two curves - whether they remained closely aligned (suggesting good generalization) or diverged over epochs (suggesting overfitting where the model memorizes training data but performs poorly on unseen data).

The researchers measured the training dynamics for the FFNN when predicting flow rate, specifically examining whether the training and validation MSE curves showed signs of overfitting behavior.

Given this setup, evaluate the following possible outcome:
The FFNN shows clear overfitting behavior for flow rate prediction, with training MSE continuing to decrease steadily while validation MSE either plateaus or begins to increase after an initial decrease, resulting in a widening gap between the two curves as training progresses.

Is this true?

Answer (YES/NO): YES